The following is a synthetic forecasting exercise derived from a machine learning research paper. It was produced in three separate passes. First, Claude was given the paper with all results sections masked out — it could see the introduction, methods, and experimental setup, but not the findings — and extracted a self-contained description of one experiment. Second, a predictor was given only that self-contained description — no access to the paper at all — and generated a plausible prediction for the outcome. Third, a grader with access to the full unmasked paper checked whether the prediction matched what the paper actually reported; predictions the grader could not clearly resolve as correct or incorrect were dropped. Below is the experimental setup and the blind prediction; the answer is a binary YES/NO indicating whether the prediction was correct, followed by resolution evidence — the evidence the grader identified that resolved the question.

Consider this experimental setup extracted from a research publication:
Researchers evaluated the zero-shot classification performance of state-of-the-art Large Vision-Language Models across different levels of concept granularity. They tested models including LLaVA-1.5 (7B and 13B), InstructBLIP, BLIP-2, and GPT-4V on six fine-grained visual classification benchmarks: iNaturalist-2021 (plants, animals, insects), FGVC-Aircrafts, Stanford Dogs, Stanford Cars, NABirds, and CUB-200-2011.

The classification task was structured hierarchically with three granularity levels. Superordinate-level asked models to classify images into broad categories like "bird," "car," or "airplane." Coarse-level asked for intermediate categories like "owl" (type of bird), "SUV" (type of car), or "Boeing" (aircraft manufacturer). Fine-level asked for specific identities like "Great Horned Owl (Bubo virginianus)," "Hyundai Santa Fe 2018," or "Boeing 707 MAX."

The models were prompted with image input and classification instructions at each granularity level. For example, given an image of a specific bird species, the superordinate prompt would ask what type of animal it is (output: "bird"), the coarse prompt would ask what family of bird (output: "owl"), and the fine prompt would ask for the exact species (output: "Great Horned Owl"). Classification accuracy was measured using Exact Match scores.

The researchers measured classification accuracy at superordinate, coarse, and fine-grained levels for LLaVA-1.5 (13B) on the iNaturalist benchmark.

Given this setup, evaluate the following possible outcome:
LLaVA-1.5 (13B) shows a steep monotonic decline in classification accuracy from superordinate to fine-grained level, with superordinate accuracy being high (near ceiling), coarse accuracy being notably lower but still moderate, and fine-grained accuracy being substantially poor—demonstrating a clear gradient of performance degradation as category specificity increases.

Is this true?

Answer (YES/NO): YES